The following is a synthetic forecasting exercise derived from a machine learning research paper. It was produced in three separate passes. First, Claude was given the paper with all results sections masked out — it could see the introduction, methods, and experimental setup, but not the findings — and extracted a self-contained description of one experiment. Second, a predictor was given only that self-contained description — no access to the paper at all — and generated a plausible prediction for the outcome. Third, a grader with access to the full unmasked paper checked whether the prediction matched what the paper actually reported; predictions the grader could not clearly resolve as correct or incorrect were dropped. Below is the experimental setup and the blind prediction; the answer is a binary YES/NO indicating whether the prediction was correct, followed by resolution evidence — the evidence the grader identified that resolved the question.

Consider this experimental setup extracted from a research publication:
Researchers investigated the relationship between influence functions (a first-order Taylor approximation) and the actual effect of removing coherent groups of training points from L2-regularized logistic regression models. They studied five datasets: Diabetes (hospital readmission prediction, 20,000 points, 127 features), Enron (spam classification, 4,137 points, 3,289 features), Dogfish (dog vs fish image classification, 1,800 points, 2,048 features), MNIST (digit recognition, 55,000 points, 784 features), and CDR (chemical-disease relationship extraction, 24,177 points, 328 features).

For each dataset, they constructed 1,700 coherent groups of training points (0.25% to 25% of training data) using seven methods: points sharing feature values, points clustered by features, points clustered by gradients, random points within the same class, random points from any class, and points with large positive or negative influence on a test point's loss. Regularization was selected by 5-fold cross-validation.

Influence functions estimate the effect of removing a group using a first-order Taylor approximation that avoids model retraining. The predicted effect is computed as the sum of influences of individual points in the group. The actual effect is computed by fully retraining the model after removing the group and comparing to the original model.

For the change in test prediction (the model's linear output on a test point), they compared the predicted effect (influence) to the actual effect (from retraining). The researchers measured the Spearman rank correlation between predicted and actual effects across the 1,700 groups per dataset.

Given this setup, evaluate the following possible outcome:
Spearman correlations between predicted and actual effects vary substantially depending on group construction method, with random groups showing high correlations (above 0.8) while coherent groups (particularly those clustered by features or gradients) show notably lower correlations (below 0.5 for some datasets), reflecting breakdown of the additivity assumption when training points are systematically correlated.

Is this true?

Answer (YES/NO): NO